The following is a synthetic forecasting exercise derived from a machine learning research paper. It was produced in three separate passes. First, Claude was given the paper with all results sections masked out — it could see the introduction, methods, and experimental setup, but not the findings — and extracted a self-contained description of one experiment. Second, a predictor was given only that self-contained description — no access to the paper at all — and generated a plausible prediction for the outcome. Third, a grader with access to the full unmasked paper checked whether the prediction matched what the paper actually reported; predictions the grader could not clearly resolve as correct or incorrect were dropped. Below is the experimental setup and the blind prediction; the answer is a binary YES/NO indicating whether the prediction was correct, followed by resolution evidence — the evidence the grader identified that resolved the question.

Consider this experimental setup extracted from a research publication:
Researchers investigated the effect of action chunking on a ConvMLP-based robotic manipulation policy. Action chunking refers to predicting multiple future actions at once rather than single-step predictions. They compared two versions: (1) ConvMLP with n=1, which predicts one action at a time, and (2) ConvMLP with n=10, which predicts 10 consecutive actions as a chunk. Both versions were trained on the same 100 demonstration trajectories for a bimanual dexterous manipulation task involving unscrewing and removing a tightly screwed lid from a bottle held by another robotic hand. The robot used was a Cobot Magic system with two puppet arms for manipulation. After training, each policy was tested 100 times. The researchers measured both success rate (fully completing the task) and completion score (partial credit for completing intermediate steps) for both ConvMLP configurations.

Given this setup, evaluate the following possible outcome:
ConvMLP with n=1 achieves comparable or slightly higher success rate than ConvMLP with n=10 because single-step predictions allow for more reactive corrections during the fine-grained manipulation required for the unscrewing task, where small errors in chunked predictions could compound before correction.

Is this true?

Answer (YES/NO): NO